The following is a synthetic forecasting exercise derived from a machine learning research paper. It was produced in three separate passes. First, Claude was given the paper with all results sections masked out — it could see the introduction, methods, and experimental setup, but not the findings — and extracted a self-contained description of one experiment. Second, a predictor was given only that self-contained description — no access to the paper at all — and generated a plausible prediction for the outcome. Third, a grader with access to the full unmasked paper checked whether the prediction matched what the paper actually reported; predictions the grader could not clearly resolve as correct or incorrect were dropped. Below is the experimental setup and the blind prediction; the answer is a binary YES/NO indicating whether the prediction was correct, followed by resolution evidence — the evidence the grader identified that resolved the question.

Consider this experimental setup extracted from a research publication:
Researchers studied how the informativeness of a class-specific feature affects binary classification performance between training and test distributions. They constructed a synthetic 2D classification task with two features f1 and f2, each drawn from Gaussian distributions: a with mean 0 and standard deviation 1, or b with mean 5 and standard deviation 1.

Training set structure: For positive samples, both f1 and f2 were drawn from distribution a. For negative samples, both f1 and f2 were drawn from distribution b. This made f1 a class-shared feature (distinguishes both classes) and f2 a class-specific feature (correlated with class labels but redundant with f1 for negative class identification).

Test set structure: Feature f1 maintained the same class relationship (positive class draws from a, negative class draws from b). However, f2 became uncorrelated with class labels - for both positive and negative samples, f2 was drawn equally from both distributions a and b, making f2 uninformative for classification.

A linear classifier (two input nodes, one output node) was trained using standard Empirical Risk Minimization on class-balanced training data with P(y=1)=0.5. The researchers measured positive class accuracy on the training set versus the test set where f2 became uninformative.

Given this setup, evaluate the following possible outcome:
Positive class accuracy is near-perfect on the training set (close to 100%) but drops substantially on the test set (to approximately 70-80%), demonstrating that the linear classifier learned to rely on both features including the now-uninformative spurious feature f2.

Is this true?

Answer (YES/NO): NO